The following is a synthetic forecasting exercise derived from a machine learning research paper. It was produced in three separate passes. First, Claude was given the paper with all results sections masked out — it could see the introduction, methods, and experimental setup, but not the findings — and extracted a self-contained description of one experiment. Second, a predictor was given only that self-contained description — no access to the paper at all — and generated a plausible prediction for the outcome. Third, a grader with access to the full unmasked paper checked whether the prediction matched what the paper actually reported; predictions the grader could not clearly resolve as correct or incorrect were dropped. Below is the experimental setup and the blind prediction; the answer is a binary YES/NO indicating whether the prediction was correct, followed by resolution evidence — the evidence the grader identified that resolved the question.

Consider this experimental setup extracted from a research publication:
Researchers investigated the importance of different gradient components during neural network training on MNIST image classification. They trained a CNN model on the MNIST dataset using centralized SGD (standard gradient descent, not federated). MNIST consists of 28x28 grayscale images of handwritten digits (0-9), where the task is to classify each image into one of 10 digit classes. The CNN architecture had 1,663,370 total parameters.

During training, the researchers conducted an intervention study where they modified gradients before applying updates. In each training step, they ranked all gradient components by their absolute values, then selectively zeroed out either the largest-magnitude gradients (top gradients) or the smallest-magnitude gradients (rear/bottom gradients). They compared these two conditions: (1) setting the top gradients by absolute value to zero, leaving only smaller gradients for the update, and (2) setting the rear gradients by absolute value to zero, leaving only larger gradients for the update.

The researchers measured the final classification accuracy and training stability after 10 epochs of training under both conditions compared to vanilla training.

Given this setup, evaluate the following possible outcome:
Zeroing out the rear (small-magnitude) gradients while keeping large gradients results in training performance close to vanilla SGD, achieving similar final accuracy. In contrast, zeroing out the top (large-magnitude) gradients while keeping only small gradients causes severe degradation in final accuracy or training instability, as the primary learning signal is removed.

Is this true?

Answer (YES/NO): YES